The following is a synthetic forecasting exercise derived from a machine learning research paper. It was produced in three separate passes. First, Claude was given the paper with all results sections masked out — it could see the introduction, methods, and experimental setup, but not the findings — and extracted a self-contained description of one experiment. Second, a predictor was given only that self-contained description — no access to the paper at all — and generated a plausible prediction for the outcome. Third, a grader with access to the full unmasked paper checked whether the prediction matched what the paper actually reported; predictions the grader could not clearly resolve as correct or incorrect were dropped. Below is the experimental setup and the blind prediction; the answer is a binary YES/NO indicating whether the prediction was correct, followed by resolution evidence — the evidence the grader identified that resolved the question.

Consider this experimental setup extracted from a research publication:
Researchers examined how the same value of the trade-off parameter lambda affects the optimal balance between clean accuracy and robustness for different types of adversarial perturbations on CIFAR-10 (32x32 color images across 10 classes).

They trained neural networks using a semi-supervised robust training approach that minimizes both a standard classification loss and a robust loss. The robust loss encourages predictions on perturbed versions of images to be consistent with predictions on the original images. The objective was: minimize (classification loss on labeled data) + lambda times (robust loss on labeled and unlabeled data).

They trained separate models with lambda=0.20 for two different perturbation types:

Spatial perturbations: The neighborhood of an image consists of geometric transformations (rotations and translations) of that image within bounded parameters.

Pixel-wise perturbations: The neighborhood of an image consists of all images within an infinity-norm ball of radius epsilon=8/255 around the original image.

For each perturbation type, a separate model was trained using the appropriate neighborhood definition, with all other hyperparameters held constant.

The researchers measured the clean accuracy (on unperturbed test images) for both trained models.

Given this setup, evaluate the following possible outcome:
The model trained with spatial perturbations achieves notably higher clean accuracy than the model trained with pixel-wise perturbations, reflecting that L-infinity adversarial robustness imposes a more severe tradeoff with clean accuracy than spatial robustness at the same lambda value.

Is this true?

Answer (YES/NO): YES